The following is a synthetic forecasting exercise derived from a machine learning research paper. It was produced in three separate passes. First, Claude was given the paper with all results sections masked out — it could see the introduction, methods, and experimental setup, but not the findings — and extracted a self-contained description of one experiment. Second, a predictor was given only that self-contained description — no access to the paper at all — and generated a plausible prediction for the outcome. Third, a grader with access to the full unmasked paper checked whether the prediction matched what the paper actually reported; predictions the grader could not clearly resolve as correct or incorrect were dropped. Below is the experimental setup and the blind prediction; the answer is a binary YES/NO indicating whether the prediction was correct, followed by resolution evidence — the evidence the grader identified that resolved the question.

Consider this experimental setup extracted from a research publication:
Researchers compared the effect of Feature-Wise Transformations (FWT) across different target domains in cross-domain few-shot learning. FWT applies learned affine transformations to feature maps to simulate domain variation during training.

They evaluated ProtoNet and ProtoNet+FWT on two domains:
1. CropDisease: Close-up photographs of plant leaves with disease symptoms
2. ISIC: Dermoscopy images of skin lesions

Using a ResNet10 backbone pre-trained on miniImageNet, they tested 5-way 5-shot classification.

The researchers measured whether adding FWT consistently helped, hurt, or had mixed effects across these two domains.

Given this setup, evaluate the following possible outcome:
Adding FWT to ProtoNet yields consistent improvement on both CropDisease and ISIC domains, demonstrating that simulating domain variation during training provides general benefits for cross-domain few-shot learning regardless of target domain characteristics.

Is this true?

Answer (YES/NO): NO